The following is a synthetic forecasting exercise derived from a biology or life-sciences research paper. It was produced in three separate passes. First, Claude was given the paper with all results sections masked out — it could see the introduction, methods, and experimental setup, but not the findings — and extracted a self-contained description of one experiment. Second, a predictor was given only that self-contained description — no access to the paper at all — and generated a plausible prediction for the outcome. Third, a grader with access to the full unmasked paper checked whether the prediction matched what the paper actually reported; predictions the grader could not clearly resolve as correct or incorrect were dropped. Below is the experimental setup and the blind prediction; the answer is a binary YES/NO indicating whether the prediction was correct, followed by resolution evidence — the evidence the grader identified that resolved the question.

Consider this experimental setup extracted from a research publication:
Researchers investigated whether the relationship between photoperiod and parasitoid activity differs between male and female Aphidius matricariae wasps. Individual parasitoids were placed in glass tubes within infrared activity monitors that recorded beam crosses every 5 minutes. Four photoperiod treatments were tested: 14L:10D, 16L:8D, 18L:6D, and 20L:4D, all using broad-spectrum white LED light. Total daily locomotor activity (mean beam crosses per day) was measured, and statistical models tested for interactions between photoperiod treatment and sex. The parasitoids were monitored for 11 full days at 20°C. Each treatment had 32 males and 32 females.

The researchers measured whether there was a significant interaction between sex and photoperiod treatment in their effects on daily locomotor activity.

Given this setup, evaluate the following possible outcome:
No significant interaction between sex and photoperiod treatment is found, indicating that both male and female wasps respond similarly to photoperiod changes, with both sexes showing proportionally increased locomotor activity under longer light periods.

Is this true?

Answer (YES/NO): NO